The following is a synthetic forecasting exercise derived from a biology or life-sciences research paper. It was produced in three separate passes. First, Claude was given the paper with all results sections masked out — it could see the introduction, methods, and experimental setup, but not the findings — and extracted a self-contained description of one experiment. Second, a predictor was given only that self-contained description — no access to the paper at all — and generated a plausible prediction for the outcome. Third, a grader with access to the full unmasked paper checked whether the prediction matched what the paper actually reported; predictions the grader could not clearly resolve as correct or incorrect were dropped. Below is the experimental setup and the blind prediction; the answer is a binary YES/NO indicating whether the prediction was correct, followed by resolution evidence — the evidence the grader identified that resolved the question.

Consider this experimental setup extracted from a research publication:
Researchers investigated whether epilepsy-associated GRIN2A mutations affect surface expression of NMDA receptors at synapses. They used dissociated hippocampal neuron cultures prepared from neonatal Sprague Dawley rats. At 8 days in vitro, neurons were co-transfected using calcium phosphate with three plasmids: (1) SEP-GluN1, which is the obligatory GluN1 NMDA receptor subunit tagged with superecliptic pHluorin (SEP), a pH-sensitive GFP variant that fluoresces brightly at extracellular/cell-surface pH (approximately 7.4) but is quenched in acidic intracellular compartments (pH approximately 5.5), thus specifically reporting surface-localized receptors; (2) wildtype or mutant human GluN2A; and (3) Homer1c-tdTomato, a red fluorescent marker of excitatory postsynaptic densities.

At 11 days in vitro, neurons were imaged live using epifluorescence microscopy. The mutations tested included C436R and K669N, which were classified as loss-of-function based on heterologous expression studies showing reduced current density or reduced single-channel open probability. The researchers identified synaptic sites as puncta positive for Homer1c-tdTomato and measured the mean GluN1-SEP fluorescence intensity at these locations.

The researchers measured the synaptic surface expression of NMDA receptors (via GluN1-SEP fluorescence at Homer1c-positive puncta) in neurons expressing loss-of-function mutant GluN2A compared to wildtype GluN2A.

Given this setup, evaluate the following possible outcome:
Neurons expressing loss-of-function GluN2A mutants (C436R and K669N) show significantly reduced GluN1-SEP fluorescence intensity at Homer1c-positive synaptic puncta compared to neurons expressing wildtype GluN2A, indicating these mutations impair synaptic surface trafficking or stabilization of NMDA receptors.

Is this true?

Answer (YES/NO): NO